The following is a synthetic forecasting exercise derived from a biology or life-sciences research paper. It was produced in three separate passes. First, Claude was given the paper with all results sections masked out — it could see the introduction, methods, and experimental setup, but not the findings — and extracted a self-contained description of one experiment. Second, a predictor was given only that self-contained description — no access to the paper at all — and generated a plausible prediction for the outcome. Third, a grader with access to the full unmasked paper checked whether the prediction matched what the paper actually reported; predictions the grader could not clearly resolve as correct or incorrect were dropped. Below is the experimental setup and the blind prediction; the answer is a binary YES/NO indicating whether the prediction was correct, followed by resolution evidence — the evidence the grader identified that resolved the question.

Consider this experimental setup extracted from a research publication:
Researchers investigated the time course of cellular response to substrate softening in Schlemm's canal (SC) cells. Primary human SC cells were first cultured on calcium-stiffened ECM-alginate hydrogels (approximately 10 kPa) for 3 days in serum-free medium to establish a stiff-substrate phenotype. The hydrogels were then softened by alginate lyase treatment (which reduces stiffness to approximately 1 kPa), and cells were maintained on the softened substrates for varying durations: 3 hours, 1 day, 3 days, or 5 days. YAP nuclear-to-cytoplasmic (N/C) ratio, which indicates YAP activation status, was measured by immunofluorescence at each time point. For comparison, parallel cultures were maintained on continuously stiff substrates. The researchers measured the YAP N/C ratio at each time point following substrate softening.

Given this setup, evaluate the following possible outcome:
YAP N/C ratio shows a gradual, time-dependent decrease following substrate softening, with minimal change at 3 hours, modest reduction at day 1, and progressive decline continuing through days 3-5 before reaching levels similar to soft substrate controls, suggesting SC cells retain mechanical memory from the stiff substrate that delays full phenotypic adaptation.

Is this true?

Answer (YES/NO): NO